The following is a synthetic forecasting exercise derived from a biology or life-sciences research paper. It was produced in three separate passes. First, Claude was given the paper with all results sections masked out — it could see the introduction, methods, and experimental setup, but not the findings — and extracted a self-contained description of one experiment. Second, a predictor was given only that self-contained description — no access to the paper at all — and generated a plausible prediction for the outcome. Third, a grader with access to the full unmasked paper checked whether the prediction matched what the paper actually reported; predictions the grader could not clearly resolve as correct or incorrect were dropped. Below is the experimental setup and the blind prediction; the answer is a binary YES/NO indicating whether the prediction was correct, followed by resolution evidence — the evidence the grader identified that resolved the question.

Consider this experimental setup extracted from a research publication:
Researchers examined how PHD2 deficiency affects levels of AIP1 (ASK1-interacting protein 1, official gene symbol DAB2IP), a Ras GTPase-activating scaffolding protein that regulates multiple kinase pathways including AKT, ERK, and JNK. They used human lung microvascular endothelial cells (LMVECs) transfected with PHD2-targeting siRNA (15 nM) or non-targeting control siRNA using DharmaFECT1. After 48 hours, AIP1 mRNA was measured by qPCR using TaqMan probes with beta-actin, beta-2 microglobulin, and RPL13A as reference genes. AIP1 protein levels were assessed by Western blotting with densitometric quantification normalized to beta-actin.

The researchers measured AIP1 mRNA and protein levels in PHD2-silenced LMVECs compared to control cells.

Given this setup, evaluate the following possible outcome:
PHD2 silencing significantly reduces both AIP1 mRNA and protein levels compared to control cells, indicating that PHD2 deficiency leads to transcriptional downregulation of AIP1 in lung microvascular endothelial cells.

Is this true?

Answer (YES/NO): NO